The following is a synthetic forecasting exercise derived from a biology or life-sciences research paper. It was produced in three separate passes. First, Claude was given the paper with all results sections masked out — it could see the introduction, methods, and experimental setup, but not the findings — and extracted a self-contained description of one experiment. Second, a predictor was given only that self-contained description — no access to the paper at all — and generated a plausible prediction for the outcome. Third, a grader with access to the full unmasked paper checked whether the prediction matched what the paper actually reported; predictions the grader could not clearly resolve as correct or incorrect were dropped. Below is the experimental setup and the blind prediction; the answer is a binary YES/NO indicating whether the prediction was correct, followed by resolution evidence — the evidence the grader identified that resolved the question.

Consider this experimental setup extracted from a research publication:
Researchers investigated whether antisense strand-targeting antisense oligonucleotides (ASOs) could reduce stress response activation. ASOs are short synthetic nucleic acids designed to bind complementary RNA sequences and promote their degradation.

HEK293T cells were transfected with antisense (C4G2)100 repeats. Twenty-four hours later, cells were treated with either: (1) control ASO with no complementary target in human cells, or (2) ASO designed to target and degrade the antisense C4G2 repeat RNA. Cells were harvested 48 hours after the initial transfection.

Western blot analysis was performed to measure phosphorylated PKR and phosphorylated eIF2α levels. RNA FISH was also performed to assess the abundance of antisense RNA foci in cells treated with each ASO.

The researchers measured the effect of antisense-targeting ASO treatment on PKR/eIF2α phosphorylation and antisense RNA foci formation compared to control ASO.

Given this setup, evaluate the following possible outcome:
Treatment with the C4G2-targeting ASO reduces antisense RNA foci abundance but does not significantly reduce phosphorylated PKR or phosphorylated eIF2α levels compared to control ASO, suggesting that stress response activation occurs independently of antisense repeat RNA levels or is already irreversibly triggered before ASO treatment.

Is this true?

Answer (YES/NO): NO